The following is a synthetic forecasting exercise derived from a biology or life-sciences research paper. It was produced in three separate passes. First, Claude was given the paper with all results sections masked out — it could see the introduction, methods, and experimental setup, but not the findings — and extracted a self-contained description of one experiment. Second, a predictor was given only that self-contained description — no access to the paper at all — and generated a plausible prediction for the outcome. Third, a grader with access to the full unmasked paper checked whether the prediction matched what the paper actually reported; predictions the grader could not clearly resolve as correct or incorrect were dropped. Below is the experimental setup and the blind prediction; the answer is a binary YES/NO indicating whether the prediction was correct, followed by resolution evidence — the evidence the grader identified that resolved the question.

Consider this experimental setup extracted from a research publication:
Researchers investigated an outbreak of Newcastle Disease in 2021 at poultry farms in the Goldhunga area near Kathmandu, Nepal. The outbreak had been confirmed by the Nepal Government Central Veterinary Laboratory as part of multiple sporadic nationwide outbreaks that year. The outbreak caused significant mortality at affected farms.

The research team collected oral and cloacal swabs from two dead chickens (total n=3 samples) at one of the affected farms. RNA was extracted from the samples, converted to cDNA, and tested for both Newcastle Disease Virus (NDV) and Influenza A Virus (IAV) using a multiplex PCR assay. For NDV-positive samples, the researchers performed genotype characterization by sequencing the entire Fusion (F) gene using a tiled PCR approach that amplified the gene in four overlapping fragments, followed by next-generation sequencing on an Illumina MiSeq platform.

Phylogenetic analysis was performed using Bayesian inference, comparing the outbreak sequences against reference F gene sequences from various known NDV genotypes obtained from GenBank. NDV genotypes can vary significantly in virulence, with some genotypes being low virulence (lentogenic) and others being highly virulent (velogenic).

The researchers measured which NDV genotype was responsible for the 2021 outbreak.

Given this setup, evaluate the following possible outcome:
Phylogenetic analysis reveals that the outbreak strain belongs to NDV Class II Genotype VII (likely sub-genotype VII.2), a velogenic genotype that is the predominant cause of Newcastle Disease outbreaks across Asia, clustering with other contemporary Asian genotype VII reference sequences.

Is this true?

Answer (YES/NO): NO